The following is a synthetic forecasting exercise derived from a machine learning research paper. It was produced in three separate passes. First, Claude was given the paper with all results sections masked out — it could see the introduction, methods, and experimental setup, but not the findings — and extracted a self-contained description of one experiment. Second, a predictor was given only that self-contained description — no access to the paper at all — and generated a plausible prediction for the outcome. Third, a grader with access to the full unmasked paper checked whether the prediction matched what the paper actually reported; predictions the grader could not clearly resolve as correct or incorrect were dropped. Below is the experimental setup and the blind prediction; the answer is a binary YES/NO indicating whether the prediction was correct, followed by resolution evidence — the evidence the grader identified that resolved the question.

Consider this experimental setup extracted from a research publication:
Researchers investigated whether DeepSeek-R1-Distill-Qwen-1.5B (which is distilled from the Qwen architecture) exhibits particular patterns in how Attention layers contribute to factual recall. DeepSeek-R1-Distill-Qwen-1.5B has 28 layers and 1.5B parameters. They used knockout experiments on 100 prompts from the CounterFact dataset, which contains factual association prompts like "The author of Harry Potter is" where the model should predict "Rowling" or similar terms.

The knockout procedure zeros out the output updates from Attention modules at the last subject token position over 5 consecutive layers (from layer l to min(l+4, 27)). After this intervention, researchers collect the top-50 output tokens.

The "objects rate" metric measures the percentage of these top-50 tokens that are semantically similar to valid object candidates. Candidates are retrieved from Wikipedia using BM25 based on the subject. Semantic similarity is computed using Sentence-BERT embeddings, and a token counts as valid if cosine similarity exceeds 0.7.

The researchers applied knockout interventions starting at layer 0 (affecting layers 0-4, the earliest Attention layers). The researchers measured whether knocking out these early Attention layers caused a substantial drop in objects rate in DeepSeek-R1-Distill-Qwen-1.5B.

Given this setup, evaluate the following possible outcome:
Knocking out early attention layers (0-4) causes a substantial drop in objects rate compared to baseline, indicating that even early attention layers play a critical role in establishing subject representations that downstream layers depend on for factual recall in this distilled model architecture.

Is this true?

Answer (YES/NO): YES